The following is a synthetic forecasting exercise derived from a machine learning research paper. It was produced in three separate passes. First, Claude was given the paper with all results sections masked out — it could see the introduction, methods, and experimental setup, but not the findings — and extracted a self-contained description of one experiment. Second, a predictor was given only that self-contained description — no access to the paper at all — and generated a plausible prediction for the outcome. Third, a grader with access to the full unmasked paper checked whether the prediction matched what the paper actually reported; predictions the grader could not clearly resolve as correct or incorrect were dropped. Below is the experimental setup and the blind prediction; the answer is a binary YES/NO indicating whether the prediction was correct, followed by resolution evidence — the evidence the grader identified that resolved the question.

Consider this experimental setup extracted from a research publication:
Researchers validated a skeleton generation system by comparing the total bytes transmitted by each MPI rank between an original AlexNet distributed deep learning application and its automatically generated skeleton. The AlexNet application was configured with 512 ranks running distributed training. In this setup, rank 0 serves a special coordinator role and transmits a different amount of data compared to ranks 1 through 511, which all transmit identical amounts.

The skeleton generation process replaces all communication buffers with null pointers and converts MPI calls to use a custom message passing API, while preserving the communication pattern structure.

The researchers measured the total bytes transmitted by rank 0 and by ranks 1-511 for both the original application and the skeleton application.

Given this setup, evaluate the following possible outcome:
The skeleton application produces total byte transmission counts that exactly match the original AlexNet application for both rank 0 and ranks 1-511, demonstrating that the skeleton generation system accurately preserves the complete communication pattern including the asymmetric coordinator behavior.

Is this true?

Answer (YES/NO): YES